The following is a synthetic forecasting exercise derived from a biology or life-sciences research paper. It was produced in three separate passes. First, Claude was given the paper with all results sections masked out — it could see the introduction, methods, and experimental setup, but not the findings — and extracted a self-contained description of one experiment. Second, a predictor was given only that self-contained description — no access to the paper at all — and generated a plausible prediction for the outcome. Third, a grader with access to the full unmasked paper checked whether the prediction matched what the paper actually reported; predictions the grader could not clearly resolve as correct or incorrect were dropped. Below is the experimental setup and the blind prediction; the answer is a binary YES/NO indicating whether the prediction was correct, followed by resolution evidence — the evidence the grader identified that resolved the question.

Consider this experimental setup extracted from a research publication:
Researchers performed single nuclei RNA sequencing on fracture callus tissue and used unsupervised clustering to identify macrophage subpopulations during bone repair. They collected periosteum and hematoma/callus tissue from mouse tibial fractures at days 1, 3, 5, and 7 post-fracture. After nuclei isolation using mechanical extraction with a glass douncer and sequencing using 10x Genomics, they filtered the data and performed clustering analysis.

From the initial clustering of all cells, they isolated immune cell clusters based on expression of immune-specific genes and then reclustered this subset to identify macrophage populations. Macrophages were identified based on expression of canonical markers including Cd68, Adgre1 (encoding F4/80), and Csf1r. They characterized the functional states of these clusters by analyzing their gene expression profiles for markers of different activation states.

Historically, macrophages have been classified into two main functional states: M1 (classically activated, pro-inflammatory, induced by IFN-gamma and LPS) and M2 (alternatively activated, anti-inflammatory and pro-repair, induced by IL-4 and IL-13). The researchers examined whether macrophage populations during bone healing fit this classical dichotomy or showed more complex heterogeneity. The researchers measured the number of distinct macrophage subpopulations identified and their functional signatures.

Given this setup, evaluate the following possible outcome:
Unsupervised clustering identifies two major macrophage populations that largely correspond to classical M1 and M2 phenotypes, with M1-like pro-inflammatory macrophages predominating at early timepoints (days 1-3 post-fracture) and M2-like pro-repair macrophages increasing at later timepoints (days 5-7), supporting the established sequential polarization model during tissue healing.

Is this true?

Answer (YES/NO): NO